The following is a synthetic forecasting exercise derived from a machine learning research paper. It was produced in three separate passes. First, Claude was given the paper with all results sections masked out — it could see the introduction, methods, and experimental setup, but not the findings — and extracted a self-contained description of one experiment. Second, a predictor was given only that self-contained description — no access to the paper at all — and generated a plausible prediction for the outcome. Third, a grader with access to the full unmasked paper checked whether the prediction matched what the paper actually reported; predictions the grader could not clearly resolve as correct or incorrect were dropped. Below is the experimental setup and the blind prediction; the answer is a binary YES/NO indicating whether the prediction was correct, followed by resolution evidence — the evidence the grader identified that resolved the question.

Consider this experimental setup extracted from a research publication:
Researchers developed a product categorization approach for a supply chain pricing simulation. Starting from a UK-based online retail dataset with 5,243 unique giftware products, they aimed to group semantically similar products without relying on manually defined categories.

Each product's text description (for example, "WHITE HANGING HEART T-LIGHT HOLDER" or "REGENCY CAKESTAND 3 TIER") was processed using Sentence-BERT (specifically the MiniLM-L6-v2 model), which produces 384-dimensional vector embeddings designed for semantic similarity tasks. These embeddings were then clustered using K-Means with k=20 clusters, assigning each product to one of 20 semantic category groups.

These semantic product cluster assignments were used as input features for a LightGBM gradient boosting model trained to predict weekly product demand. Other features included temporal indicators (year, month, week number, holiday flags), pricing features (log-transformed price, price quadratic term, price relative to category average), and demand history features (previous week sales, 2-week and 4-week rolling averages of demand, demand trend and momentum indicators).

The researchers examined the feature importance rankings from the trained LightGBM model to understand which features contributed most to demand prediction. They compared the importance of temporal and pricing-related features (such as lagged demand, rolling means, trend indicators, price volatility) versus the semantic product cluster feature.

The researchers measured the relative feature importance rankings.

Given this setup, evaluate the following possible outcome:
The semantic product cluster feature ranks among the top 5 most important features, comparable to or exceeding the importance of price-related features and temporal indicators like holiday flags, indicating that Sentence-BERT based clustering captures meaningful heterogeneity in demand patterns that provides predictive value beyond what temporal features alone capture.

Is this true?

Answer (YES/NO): NO